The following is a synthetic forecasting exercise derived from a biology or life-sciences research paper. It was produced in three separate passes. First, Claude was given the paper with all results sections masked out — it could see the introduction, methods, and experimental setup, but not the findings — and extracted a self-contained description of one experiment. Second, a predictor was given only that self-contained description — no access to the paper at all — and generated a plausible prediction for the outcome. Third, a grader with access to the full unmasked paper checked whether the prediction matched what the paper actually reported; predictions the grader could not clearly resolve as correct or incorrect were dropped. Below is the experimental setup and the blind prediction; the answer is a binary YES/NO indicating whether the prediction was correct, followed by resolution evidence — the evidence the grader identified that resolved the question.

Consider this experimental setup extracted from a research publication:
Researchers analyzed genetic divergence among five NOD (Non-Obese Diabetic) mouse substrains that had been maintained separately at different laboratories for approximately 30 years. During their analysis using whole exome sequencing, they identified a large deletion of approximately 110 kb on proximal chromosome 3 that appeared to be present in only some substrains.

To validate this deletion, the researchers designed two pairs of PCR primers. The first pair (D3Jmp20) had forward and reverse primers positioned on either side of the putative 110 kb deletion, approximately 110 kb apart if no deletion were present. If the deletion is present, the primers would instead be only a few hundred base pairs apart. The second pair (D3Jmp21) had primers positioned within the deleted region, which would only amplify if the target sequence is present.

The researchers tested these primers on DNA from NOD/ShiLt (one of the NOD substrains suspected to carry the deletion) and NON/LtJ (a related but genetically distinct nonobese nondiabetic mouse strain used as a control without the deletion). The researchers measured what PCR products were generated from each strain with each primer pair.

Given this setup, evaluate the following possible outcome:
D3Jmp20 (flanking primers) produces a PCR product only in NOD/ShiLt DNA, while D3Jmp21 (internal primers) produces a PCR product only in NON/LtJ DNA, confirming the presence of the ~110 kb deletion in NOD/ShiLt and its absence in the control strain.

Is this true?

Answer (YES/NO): YES